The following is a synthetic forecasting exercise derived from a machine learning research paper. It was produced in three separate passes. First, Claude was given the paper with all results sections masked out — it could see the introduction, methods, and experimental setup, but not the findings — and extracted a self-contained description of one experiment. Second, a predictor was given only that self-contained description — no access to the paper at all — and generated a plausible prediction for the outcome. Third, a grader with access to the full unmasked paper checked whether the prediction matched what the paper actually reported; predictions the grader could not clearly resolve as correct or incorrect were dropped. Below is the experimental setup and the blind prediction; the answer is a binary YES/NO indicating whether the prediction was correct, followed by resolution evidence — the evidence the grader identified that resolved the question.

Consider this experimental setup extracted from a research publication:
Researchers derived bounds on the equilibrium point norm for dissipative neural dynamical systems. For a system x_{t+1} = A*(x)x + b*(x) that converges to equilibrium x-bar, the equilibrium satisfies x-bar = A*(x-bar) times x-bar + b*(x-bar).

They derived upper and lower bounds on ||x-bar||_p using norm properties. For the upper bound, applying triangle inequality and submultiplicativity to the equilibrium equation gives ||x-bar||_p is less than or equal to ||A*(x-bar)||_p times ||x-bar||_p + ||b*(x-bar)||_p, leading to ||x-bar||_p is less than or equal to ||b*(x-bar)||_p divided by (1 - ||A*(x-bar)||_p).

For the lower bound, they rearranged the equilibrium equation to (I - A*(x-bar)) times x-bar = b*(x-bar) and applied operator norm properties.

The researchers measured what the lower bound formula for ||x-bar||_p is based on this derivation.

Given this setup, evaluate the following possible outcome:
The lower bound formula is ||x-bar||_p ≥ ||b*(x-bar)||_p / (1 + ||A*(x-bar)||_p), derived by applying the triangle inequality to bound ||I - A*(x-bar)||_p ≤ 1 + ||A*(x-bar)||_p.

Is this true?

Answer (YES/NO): NO